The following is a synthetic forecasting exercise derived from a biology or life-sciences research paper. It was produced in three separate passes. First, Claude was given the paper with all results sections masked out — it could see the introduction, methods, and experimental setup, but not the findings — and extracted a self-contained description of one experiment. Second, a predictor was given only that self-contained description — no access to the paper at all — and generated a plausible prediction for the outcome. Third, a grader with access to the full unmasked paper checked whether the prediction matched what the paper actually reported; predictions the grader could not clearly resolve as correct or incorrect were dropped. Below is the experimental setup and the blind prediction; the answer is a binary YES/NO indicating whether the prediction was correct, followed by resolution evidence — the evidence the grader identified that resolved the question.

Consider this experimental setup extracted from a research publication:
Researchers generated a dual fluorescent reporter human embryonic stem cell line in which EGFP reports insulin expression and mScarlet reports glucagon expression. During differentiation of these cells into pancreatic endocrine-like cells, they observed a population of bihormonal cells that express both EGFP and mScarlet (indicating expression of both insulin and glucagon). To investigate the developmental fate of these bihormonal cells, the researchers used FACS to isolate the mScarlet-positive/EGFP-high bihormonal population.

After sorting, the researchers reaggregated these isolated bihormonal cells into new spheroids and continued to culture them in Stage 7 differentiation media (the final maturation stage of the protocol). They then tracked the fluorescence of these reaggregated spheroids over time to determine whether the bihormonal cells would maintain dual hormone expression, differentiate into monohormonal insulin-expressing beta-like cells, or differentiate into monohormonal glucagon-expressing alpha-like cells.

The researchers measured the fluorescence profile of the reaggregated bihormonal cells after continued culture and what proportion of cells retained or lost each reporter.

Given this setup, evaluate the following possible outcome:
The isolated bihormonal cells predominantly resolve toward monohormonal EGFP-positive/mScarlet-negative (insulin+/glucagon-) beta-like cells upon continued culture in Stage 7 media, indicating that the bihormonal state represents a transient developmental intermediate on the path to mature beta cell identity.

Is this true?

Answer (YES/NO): NO